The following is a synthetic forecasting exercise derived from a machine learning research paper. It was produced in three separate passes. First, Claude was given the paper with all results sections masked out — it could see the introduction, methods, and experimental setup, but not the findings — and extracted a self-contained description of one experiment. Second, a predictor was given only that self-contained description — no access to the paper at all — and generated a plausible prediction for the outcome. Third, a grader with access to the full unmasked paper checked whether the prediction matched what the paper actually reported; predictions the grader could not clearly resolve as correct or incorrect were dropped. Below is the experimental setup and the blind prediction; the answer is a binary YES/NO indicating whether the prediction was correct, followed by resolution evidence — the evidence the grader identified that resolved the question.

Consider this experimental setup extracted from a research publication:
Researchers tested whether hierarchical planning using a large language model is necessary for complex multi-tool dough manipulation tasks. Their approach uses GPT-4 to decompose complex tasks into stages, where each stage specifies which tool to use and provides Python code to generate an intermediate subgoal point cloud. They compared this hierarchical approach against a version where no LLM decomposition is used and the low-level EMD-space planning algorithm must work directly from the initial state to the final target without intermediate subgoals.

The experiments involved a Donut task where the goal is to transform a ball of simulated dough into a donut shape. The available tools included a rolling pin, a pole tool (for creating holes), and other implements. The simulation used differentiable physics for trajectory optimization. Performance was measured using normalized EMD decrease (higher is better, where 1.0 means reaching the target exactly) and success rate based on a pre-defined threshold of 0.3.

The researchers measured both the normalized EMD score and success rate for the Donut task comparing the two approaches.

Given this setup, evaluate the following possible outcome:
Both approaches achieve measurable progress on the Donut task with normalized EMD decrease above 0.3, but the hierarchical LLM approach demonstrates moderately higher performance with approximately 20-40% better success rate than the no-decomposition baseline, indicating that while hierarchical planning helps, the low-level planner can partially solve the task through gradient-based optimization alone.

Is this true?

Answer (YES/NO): NO